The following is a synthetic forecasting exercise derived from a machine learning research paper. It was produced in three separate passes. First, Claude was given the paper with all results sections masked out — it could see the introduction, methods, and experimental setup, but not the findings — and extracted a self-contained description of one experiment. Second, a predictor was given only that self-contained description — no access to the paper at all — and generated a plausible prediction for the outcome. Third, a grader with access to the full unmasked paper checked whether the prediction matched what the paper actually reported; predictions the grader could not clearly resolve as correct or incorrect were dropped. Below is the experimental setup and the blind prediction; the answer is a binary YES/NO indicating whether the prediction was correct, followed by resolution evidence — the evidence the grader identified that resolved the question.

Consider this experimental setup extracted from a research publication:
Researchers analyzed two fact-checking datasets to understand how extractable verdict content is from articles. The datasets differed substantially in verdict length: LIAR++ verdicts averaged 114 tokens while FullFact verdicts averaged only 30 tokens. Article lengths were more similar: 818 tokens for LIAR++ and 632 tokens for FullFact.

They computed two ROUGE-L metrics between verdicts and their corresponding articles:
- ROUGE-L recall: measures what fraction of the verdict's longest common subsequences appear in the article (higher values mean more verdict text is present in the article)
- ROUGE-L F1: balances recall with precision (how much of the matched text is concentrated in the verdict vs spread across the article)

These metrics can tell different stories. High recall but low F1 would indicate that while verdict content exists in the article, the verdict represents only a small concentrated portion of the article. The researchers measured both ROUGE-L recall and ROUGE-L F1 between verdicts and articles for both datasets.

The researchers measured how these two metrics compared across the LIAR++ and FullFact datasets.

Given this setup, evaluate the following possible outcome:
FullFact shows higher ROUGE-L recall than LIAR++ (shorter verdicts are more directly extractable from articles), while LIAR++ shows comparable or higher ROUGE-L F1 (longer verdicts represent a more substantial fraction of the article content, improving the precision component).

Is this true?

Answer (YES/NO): YES